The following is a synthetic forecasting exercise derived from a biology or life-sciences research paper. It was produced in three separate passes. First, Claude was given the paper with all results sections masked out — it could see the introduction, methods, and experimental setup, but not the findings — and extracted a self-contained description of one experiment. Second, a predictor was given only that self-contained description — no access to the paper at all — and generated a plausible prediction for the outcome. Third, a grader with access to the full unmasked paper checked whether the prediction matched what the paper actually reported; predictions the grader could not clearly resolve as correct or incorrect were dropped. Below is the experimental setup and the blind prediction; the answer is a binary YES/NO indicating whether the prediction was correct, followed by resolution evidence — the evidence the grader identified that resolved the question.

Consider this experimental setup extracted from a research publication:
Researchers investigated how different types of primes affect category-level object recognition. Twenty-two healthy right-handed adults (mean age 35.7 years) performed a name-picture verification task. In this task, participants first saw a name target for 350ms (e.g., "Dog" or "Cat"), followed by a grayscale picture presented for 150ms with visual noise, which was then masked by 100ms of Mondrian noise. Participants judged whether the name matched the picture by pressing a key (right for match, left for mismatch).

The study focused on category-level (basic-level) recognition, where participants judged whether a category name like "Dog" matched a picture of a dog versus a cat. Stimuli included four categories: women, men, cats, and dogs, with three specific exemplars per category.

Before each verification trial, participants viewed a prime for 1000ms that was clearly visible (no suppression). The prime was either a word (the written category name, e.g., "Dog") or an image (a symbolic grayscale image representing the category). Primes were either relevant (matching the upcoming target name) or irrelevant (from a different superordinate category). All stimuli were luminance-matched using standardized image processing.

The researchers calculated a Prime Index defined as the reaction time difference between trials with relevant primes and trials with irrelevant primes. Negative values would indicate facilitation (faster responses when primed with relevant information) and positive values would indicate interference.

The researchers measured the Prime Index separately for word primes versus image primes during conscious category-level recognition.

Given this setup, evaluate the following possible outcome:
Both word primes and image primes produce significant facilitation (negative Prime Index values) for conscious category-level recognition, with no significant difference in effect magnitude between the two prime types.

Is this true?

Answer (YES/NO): NO